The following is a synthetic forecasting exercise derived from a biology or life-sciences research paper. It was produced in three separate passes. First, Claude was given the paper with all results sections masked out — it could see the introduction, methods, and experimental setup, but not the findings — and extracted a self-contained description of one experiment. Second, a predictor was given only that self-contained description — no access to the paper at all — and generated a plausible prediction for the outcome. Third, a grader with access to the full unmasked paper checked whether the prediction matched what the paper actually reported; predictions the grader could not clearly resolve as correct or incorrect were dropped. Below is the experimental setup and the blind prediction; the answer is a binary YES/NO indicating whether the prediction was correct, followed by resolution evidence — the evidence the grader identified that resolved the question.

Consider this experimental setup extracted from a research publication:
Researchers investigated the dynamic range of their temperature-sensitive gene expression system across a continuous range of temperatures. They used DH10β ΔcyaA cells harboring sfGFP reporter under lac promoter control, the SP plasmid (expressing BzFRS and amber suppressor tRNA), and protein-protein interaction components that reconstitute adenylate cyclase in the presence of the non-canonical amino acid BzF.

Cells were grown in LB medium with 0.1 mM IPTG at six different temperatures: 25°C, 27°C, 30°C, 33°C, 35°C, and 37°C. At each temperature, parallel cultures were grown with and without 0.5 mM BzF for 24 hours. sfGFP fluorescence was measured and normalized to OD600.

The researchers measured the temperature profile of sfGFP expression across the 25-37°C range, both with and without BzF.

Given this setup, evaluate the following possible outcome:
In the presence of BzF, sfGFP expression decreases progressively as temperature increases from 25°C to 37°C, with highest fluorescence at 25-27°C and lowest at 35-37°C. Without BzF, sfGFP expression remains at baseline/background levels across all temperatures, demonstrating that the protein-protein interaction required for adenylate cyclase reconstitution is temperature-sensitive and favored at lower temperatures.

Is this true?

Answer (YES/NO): NO